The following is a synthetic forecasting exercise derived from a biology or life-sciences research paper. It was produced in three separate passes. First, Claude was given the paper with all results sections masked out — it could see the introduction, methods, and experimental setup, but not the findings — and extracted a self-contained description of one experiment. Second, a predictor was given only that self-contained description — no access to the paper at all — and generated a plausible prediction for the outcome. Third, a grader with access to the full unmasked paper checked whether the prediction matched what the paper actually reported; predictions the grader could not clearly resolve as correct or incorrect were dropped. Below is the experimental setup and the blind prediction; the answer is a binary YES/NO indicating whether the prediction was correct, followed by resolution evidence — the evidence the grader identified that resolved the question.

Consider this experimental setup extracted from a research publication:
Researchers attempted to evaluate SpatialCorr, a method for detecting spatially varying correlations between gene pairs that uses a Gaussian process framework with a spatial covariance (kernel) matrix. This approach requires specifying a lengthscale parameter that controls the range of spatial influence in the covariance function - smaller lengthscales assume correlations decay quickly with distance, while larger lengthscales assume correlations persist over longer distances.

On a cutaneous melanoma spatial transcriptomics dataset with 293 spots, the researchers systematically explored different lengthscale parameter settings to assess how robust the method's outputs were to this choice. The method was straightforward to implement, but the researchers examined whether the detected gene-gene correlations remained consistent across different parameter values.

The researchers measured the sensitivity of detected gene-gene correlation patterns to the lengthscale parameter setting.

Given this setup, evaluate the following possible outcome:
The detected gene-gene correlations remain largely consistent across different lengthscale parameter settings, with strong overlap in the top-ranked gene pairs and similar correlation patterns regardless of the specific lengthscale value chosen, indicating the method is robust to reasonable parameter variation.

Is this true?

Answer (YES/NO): NO